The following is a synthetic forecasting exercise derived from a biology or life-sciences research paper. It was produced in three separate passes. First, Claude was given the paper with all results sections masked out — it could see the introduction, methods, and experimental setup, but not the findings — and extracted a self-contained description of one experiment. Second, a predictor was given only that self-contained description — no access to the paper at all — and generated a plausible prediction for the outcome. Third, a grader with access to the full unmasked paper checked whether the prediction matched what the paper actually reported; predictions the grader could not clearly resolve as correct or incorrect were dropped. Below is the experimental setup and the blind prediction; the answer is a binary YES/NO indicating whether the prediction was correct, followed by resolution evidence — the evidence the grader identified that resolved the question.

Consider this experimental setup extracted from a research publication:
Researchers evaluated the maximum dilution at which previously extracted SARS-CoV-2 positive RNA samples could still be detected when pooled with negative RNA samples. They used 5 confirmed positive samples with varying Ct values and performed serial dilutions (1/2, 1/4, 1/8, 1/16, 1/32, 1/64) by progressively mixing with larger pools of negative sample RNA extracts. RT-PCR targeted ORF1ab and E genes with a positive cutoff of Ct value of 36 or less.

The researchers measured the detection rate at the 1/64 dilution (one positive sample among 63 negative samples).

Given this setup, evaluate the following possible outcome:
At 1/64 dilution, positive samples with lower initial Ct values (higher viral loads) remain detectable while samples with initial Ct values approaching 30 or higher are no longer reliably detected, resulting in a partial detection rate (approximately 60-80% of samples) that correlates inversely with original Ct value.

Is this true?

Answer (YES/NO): YES